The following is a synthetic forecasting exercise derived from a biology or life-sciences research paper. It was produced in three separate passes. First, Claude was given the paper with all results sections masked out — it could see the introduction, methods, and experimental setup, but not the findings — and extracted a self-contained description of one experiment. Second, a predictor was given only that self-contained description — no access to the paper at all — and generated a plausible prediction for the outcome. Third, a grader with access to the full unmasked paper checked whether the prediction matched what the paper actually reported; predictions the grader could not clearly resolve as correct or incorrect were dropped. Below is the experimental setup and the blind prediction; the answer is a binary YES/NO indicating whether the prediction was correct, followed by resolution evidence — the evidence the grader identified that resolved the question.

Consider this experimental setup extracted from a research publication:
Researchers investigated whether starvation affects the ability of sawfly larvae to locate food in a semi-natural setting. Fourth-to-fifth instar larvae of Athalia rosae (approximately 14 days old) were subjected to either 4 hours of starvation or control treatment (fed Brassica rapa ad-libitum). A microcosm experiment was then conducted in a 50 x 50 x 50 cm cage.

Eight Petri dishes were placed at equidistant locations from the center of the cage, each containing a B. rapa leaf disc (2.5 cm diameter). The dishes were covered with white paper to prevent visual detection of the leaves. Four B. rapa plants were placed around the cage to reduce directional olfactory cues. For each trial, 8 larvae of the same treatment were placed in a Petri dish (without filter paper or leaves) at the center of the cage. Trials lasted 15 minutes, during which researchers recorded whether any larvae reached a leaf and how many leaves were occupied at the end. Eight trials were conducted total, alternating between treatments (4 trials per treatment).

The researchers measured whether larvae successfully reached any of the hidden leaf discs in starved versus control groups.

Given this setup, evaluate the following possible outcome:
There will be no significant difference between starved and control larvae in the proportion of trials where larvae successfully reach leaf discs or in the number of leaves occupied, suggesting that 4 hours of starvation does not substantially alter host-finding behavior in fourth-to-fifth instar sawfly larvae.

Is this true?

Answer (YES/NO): NO